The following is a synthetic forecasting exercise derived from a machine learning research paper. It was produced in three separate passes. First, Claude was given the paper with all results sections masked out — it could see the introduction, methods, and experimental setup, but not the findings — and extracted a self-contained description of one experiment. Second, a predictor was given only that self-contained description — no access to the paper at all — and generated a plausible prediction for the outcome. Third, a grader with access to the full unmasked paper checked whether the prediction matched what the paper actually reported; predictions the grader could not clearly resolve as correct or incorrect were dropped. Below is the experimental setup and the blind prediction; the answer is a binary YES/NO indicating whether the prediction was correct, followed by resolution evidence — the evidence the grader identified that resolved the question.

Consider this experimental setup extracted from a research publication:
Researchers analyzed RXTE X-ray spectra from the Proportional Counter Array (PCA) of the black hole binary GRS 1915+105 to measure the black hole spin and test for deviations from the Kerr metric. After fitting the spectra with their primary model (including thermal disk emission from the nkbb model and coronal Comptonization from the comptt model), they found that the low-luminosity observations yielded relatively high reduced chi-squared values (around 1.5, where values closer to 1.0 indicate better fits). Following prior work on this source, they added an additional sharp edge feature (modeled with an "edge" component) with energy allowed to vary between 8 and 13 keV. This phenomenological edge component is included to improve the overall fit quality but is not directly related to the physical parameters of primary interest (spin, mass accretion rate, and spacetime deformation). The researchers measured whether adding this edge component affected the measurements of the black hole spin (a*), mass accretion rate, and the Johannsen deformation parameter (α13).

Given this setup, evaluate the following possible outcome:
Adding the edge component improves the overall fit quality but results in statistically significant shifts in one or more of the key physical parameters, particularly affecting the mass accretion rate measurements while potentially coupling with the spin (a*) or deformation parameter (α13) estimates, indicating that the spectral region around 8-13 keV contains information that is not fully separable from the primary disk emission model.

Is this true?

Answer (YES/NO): NO